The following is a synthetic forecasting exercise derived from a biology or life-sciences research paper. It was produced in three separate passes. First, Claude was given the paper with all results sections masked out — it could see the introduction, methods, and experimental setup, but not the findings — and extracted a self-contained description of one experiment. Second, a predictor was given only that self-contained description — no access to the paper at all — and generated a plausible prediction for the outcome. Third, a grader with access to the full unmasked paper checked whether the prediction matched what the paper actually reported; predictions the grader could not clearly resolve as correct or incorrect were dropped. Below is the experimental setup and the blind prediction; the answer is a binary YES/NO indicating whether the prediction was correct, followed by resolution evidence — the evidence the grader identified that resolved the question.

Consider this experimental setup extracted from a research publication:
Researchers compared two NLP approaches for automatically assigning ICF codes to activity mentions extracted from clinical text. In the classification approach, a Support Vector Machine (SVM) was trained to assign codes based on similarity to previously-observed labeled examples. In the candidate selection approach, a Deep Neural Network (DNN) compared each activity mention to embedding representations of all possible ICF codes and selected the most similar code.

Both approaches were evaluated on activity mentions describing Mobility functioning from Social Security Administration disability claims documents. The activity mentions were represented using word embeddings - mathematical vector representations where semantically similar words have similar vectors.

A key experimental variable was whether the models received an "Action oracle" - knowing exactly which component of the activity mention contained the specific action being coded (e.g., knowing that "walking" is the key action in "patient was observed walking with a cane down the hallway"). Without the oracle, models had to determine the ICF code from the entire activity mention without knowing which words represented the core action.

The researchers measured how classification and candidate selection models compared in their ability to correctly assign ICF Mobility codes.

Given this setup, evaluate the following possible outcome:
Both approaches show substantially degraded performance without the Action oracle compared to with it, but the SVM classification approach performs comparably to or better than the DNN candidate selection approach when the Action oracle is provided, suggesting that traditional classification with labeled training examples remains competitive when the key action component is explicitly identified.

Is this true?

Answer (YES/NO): NO